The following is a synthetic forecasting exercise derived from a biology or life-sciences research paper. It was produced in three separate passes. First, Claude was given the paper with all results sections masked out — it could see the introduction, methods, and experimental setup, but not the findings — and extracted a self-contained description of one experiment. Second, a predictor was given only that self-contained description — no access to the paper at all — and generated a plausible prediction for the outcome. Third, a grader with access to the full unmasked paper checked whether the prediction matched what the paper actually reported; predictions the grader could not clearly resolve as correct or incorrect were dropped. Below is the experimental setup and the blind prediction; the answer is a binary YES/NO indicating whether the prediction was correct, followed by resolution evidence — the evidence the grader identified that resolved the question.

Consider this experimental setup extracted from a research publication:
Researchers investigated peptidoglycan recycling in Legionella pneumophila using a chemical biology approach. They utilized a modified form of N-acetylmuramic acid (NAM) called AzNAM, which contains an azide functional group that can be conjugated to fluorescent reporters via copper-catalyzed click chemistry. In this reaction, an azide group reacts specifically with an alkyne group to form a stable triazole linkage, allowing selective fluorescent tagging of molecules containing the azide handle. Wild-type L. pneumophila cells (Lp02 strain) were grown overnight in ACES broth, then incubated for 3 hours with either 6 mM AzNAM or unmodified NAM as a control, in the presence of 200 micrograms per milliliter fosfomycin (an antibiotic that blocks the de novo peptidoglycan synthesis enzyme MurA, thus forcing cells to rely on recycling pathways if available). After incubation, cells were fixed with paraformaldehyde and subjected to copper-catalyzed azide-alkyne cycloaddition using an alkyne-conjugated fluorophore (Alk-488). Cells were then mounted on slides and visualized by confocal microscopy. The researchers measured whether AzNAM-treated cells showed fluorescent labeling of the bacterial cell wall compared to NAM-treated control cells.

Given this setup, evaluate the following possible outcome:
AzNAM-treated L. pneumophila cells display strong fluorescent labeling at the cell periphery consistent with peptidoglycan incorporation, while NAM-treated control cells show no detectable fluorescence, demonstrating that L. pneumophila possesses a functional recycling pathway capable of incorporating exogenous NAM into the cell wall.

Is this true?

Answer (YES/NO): YES